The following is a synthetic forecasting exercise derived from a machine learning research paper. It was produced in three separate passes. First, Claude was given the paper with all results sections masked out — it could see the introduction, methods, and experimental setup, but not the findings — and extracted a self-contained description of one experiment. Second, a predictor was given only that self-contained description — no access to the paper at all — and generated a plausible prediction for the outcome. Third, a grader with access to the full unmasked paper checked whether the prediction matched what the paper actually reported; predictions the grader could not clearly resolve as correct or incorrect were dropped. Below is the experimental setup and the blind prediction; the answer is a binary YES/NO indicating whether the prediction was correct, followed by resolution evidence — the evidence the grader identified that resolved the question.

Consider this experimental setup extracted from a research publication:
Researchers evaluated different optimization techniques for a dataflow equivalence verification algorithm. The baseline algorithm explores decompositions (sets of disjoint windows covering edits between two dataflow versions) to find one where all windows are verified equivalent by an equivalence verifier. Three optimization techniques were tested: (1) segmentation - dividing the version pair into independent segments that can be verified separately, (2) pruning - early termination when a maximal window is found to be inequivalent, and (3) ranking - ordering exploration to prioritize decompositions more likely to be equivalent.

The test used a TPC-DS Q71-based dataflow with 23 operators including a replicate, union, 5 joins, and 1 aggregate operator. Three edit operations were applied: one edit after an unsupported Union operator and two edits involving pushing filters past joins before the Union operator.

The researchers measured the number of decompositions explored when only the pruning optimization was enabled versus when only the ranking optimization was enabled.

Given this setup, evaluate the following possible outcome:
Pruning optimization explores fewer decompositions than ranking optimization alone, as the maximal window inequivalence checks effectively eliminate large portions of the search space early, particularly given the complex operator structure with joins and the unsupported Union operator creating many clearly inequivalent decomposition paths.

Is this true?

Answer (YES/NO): NO